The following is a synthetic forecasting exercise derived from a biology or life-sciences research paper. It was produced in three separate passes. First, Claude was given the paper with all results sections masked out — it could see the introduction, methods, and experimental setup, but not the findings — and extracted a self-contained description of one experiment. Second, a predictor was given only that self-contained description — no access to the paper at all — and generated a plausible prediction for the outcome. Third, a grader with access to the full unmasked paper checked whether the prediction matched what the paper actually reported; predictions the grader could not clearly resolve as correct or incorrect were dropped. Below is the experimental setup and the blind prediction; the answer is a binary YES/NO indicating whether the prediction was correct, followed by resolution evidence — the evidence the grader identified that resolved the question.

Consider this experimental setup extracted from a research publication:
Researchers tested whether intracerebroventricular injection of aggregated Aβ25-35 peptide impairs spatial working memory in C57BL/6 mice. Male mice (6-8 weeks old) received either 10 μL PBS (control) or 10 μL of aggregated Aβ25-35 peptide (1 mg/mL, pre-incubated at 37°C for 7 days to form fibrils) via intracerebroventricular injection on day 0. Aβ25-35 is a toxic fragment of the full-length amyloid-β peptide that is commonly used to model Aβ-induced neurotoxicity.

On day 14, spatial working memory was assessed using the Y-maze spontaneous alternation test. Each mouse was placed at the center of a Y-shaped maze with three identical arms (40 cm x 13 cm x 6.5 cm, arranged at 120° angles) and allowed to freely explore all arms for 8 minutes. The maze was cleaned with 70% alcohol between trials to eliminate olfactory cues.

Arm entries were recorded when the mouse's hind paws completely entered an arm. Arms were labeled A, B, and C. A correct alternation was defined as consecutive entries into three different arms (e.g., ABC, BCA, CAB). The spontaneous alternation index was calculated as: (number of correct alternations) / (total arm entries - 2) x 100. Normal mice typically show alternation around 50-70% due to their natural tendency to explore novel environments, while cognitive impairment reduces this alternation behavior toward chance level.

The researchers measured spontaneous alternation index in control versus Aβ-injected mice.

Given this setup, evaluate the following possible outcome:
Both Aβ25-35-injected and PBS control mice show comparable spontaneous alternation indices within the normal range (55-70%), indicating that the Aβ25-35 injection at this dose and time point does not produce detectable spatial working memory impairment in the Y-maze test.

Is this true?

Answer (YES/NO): NO